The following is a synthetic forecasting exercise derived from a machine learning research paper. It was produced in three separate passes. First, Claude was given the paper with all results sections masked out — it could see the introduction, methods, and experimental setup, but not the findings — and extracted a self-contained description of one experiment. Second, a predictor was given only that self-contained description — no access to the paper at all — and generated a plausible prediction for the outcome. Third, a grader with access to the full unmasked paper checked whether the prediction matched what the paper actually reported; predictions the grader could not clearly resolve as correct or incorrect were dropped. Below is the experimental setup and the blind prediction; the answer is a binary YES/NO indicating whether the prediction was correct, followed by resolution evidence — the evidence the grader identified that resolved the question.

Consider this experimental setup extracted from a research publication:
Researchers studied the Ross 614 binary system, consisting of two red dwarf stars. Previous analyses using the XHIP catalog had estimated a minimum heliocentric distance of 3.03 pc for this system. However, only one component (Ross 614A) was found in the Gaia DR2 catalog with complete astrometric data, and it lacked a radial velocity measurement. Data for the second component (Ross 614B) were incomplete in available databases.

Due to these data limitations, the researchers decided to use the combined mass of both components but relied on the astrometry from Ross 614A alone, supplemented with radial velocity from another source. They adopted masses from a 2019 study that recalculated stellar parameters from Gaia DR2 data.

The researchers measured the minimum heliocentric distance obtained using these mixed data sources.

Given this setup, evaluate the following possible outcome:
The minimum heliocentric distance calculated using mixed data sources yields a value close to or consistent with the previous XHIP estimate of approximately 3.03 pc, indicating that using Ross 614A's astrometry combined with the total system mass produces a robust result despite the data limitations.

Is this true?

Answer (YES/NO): NO